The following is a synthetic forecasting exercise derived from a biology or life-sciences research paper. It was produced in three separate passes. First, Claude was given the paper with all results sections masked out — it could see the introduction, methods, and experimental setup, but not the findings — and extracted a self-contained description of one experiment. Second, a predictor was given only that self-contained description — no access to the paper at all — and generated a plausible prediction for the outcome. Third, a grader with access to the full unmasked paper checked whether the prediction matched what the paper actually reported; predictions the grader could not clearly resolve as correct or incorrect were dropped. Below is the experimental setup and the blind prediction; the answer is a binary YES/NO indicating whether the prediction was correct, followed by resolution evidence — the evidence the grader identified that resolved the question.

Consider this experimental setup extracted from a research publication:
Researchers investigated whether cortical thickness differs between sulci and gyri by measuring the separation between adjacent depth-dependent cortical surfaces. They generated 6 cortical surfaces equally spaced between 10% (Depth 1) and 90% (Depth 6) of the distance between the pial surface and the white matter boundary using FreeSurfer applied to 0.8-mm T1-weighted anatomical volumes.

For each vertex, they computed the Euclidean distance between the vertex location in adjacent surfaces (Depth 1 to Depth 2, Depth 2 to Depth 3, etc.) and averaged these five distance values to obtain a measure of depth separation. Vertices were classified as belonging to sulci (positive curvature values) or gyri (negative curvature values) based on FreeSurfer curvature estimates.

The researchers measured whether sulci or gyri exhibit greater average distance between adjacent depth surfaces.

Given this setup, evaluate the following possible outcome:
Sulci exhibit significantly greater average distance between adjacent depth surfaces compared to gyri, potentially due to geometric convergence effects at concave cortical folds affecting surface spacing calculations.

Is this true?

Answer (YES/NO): NO